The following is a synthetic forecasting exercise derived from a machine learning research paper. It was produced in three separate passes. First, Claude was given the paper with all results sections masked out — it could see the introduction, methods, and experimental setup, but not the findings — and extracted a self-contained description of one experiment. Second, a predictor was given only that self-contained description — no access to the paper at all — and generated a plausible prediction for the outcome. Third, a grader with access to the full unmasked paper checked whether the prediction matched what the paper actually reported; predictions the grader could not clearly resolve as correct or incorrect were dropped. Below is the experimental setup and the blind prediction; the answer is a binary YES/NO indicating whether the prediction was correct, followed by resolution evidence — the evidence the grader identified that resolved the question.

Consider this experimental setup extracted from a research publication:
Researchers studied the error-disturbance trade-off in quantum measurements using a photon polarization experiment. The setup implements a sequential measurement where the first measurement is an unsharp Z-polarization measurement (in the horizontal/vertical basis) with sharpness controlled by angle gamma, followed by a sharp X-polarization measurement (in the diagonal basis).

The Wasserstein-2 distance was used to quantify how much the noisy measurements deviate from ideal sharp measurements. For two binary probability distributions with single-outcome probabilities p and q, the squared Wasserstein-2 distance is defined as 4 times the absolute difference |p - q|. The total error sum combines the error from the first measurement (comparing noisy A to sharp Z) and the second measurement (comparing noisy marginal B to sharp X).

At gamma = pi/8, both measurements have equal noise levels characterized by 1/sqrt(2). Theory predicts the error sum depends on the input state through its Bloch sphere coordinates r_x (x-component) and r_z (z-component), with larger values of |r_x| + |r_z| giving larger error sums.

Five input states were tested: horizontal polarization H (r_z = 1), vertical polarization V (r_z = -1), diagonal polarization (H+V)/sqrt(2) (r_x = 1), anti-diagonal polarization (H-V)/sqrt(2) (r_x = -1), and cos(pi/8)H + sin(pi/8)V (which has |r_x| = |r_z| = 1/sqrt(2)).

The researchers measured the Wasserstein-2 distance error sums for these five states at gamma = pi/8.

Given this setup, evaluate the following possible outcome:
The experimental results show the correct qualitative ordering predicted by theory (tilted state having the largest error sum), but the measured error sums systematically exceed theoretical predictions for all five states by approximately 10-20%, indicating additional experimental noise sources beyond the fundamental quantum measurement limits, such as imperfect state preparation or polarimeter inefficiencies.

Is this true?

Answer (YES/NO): NO